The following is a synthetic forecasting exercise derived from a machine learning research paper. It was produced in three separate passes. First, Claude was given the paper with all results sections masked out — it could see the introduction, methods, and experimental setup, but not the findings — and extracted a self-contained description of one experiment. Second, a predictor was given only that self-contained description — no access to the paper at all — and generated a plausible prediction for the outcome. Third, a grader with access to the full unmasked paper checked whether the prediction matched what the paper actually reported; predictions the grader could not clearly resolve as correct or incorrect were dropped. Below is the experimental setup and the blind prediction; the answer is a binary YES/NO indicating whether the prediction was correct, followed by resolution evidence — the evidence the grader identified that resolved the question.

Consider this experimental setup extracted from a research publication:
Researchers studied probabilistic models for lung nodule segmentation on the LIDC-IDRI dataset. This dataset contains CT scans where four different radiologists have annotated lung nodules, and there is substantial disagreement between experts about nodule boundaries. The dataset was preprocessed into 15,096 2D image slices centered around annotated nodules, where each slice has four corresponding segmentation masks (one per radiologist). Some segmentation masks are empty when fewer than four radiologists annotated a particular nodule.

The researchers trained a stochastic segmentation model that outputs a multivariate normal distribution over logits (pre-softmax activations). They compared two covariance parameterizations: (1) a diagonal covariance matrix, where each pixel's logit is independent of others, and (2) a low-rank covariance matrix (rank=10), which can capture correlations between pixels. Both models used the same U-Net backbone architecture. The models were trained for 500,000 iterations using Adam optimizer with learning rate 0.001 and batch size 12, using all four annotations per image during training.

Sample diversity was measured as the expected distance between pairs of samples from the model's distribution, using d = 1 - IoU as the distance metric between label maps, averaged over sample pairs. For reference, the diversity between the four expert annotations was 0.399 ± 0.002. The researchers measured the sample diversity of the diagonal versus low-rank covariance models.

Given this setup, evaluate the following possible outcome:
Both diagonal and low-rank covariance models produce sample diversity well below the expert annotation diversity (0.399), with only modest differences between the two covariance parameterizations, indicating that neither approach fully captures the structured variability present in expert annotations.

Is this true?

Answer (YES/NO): NO